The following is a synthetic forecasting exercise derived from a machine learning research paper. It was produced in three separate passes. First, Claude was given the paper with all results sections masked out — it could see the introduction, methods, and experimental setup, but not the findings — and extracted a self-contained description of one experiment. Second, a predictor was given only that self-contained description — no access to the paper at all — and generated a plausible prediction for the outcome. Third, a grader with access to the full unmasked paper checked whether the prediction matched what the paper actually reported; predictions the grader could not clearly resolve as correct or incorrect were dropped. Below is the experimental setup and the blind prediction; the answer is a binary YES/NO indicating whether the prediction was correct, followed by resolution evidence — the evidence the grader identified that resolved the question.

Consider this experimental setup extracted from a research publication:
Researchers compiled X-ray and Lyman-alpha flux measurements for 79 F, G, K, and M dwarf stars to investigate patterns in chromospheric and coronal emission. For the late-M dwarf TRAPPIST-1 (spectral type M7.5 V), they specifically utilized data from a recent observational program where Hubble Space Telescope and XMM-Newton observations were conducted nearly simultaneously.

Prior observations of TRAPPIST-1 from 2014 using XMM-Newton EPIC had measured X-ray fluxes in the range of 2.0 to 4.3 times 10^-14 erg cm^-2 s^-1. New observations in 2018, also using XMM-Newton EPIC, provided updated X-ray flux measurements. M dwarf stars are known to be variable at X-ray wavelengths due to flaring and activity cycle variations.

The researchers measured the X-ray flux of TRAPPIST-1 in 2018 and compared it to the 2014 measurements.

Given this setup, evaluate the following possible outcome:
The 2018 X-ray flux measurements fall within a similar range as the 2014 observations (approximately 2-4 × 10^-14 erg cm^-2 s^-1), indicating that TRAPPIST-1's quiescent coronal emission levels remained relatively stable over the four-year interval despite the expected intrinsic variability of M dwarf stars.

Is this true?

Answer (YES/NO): YES